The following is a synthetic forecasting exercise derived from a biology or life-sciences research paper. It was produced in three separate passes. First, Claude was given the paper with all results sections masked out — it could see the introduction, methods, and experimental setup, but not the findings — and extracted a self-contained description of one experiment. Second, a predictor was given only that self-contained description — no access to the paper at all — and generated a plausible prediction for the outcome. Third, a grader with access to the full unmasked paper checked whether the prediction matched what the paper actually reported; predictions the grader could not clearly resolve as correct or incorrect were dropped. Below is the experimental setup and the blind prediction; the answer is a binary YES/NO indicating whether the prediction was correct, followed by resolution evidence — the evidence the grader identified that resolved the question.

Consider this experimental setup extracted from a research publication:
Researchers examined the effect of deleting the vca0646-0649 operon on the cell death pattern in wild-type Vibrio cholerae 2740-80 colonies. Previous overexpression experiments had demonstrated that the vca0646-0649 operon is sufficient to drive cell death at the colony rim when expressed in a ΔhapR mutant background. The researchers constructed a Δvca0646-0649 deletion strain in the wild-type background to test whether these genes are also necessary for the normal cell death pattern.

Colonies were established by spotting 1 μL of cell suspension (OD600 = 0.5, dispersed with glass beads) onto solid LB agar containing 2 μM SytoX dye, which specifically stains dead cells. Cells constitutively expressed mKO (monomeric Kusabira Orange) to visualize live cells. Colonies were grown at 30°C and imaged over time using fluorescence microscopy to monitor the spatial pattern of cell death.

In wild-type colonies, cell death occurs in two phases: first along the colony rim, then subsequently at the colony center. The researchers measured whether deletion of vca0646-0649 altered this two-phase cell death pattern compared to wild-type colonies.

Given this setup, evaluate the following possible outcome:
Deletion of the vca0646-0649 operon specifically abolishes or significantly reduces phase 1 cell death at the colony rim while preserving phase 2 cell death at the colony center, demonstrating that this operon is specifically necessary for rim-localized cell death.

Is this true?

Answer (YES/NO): NO